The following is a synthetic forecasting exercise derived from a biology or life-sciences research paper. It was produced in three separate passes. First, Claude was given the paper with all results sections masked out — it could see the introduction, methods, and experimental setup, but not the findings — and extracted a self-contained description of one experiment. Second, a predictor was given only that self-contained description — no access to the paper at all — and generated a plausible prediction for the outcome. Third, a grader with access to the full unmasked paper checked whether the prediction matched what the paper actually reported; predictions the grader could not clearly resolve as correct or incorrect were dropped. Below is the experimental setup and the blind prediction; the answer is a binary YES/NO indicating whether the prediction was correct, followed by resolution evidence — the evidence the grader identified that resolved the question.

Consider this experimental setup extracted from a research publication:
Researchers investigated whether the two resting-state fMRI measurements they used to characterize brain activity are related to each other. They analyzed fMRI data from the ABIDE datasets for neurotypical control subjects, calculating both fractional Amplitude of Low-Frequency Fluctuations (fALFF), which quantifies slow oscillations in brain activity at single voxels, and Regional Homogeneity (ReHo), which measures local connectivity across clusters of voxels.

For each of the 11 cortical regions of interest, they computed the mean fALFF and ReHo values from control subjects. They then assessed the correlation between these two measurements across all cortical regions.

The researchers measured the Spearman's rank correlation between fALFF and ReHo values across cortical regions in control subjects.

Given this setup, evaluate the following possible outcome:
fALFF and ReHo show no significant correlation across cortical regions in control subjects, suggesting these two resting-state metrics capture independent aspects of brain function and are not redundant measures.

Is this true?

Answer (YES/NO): NO